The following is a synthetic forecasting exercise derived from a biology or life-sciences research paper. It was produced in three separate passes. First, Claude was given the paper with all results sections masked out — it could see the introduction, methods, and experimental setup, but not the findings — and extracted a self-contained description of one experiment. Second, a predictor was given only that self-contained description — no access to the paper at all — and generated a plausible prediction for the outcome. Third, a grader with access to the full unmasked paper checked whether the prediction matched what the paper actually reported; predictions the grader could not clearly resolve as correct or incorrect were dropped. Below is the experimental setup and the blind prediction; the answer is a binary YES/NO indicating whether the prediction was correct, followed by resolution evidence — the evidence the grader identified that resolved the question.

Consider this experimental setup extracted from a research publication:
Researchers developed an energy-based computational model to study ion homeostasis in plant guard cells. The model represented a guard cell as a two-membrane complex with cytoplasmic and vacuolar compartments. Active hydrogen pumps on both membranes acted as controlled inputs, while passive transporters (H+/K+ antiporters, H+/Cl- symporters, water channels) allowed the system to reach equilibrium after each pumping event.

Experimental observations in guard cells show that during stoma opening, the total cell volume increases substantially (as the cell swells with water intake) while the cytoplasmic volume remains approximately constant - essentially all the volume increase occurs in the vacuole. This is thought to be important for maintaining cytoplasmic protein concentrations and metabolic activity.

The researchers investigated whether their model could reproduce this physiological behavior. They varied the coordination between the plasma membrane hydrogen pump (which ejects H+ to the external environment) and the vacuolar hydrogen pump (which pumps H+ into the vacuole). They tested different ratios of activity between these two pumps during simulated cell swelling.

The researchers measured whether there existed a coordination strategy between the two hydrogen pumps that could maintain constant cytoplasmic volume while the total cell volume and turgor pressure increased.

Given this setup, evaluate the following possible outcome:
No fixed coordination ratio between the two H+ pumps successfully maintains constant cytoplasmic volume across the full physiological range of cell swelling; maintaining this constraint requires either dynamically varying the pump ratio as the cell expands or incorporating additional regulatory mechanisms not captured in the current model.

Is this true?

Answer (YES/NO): YES